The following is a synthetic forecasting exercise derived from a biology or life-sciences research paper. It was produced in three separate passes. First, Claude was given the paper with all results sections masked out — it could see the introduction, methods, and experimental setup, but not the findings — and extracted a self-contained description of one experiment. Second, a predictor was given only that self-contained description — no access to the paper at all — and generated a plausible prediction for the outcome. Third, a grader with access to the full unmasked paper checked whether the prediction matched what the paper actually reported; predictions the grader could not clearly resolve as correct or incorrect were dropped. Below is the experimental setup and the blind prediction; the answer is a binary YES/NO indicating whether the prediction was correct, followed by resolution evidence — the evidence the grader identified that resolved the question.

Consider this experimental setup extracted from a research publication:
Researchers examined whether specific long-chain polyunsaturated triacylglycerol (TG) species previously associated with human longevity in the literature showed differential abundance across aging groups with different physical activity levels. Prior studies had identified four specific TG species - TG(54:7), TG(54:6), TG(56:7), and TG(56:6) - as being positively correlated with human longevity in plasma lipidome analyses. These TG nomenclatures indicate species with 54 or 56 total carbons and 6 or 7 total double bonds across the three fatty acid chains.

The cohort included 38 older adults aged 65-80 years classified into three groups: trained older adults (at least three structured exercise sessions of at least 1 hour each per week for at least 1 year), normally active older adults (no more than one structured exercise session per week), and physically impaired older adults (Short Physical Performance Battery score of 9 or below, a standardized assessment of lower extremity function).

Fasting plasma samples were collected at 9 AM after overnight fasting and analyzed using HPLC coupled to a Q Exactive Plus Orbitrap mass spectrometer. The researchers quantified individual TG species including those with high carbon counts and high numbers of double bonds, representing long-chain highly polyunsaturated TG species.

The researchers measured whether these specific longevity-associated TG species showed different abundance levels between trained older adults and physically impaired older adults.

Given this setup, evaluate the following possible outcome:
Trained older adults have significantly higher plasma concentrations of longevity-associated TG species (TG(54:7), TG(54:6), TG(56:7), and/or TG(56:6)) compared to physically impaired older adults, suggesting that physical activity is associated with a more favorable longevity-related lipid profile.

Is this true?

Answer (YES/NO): YES